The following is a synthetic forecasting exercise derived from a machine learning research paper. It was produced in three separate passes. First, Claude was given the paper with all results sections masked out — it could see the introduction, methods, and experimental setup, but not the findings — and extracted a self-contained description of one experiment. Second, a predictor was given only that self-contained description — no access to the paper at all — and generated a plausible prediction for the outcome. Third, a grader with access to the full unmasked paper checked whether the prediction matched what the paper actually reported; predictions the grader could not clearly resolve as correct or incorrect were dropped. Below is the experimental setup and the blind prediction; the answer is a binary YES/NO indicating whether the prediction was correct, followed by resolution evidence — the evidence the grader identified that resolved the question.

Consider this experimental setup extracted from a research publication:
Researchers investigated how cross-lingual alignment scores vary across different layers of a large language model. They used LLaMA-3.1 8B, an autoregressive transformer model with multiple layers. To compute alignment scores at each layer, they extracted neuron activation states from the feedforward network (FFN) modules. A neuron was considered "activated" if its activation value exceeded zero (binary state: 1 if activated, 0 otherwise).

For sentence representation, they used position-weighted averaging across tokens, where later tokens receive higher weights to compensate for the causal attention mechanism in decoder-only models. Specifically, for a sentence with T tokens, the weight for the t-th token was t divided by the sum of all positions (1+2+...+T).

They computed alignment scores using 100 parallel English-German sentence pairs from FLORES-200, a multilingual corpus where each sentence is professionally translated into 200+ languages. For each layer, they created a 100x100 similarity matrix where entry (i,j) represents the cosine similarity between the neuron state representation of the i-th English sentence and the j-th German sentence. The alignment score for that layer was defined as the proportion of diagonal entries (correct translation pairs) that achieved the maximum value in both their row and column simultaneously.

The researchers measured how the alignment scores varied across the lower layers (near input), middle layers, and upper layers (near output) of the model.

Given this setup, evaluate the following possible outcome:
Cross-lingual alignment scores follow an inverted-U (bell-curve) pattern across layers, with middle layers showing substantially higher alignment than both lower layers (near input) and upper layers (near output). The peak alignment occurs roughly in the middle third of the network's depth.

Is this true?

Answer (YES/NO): YES